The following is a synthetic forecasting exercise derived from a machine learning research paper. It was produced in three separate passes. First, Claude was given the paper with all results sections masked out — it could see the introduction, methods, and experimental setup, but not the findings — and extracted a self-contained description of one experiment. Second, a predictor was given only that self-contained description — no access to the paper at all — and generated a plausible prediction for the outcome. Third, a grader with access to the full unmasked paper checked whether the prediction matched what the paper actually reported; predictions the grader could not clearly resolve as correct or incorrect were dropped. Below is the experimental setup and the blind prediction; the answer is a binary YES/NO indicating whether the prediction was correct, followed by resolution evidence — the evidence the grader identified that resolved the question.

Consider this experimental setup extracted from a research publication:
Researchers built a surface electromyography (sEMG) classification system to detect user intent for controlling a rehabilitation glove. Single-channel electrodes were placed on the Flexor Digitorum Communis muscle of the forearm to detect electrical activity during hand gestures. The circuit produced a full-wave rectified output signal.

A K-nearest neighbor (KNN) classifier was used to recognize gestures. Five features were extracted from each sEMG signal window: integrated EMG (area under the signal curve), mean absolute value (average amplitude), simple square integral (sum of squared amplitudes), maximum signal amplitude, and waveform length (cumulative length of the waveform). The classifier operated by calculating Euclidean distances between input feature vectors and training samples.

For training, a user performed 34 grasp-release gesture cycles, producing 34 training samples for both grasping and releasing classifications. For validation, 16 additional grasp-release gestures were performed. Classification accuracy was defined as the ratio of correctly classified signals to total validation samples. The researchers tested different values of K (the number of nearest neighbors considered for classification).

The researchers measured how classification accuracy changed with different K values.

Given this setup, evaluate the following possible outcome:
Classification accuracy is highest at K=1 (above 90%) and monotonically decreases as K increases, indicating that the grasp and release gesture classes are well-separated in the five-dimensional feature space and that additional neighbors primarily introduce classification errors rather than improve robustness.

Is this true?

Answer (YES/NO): NO